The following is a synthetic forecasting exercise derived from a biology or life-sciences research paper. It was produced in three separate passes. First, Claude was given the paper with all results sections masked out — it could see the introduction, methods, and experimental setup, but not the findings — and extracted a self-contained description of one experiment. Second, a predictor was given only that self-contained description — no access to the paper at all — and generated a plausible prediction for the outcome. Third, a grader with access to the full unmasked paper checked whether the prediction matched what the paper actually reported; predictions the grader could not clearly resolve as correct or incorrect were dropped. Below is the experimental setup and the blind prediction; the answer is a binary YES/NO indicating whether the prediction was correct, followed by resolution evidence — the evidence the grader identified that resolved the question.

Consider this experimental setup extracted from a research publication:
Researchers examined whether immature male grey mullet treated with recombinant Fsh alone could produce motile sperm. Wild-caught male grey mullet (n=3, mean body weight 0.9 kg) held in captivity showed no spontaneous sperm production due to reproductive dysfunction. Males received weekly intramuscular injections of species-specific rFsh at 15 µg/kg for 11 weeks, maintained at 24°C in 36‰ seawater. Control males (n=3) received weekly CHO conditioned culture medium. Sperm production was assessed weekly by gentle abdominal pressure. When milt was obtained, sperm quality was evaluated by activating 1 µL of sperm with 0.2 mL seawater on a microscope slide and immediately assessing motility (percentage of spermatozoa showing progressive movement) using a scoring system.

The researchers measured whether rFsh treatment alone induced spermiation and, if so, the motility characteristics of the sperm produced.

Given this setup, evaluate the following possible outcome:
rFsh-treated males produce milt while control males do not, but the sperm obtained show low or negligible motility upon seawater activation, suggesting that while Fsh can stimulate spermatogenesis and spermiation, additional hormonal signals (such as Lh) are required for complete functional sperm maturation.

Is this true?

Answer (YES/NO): NO